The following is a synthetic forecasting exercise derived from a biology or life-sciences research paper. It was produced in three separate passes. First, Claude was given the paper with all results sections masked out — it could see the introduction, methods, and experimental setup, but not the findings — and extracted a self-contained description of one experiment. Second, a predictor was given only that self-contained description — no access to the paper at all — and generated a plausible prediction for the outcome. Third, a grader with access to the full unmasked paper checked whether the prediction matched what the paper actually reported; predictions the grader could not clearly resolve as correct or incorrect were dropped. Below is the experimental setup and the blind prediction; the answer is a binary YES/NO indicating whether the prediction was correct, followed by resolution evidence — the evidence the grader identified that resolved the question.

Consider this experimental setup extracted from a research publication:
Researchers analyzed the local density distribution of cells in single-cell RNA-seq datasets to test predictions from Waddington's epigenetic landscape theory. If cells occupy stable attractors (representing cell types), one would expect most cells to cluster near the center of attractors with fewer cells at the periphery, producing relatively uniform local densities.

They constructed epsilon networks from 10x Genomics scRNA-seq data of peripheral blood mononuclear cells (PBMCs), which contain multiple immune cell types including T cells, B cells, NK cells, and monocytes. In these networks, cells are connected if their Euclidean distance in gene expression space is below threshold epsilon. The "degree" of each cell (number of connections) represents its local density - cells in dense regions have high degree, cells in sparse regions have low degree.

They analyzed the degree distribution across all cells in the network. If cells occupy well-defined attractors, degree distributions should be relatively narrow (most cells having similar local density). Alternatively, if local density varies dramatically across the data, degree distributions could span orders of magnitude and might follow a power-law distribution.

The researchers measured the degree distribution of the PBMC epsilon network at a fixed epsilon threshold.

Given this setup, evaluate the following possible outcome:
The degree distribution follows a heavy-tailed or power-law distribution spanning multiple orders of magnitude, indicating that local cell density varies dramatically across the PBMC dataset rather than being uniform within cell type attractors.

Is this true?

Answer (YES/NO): YES